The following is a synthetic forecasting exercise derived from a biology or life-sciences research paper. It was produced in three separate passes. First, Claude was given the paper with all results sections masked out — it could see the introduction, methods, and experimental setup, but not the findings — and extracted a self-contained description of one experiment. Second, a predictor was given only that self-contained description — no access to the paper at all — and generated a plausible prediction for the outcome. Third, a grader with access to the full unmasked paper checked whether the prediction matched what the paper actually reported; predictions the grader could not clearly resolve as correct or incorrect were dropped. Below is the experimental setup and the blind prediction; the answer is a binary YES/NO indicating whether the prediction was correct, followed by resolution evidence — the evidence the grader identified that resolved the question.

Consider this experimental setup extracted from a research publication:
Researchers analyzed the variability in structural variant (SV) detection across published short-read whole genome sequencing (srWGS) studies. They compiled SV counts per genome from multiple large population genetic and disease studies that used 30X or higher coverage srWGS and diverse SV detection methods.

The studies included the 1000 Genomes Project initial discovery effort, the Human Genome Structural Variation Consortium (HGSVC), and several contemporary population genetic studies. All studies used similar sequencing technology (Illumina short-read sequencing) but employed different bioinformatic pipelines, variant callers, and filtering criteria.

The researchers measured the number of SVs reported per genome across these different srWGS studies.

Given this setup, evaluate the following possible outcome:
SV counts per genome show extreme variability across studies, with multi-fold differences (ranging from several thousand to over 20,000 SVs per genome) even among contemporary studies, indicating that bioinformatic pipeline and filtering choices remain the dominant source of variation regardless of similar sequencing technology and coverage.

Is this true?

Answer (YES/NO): NO